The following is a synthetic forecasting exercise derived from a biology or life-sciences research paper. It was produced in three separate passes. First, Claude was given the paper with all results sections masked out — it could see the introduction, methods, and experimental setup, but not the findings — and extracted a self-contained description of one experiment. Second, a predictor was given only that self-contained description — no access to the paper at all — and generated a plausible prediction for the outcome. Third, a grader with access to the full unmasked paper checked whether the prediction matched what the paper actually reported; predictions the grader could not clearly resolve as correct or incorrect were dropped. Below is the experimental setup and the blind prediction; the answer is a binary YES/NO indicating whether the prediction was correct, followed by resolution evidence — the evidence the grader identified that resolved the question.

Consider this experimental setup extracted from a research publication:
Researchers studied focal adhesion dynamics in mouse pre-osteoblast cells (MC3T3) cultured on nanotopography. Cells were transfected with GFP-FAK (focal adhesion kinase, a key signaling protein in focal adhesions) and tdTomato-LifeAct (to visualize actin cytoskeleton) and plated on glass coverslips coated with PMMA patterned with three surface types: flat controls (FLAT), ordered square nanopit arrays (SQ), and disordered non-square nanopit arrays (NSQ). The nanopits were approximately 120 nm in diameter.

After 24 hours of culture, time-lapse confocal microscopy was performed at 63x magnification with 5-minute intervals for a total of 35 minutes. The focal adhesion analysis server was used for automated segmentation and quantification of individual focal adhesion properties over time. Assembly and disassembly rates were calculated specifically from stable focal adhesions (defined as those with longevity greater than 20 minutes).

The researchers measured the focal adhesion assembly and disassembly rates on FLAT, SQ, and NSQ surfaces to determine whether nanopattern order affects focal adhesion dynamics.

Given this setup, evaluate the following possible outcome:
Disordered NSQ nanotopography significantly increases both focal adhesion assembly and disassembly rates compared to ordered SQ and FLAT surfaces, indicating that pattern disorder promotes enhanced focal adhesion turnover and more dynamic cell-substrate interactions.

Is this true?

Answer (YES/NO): YES